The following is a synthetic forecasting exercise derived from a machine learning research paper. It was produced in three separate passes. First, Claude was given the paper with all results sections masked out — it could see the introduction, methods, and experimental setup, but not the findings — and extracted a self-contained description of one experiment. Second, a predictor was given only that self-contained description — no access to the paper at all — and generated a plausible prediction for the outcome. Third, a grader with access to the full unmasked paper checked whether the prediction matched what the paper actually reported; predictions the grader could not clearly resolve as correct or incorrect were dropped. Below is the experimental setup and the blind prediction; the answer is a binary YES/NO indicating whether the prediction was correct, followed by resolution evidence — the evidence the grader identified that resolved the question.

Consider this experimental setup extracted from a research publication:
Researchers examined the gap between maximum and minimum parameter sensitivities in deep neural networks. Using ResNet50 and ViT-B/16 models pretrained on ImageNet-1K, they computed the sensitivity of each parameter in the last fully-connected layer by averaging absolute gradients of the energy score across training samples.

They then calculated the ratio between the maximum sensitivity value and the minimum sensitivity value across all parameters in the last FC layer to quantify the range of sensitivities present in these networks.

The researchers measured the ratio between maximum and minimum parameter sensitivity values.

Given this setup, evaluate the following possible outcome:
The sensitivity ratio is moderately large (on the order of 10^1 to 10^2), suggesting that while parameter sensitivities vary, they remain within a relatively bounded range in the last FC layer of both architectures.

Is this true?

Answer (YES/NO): NO